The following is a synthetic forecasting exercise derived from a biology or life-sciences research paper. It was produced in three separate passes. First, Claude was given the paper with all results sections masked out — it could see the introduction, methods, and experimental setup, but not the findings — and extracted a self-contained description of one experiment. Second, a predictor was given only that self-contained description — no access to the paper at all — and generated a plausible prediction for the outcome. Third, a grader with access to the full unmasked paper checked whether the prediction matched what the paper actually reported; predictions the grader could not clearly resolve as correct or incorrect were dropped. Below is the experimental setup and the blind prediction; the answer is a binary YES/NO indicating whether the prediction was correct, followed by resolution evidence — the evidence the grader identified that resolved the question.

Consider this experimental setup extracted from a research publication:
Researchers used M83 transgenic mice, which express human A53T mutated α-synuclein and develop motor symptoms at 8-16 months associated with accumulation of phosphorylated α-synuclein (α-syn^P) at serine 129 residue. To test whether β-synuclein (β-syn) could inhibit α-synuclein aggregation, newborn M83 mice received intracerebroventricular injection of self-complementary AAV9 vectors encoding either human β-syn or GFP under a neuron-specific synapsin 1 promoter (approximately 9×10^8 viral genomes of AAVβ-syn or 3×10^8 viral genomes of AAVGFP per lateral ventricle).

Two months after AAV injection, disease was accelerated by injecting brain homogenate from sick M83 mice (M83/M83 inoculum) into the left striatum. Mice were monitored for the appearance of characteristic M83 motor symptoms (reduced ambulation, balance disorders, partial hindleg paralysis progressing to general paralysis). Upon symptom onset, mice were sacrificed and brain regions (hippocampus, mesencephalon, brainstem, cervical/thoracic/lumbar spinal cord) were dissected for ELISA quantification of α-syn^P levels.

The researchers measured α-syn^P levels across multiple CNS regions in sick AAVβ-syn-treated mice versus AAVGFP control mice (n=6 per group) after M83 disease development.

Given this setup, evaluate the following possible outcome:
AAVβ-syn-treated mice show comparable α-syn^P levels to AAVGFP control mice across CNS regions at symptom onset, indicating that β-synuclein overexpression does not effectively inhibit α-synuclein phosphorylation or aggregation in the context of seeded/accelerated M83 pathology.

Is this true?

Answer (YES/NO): YES